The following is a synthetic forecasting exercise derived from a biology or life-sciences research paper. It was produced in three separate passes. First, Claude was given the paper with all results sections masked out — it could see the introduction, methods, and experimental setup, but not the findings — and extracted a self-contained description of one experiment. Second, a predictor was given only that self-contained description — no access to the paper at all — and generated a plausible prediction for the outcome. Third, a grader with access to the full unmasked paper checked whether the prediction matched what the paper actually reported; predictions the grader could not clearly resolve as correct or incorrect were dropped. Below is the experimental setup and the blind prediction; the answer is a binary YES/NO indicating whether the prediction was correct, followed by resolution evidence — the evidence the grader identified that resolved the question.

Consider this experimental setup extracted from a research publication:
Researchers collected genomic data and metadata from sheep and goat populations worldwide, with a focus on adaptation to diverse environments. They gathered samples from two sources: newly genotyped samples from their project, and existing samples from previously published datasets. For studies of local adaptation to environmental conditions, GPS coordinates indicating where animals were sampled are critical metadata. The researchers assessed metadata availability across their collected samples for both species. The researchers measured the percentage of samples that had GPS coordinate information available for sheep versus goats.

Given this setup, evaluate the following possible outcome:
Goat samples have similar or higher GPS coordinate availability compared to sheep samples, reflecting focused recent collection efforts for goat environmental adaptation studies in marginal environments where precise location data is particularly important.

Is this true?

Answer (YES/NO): NO